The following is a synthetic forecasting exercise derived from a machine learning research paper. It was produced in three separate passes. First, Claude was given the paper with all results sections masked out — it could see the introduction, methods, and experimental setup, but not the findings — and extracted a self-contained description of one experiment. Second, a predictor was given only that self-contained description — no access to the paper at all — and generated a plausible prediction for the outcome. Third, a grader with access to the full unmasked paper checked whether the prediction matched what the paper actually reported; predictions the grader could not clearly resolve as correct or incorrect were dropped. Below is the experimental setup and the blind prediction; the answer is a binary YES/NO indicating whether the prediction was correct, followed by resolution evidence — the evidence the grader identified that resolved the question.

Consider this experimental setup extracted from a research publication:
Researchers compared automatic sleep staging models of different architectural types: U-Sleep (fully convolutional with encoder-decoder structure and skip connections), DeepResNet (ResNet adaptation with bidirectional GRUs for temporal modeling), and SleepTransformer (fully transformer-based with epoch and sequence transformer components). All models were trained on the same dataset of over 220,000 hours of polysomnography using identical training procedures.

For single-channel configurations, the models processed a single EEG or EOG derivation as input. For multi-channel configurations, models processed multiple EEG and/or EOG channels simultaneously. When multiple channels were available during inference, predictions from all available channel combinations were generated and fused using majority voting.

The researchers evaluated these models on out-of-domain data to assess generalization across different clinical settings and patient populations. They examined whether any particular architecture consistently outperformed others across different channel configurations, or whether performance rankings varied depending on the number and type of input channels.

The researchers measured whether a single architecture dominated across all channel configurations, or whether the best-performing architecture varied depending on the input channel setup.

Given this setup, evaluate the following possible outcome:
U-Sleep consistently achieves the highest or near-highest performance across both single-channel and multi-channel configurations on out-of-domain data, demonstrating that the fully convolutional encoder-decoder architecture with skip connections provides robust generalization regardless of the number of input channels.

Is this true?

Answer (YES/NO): YES